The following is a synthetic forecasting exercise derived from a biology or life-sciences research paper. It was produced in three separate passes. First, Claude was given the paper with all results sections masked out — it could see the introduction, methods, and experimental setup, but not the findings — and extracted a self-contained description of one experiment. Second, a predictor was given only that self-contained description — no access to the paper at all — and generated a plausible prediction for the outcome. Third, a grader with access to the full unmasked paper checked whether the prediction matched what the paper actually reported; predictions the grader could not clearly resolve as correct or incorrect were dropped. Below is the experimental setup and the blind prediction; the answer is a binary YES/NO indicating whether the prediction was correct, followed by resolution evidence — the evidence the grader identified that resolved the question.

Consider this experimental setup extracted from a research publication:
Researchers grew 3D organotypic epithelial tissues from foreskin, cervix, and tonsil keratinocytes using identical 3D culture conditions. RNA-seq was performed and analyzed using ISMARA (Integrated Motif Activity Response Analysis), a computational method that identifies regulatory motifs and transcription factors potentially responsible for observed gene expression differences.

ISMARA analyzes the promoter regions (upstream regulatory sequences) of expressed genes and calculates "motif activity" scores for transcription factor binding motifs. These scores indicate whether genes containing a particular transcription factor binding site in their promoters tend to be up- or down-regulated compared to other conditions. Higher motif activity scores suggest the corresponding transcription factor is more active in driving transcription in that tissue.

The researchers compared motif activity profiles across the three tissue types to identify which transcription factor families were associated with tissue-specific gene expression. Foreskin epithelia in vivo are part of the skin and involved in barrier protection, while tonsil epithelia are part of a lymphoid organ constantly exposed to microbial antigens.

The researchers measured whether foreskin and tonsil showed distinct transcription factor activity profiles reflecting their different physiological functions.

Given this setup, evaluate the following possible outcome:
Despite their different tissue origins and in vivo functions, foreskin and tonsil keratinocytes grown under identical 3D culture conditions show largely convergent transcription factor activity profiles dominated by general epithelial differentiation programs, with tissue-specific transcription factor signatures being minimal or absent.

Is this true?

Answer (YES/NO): NO